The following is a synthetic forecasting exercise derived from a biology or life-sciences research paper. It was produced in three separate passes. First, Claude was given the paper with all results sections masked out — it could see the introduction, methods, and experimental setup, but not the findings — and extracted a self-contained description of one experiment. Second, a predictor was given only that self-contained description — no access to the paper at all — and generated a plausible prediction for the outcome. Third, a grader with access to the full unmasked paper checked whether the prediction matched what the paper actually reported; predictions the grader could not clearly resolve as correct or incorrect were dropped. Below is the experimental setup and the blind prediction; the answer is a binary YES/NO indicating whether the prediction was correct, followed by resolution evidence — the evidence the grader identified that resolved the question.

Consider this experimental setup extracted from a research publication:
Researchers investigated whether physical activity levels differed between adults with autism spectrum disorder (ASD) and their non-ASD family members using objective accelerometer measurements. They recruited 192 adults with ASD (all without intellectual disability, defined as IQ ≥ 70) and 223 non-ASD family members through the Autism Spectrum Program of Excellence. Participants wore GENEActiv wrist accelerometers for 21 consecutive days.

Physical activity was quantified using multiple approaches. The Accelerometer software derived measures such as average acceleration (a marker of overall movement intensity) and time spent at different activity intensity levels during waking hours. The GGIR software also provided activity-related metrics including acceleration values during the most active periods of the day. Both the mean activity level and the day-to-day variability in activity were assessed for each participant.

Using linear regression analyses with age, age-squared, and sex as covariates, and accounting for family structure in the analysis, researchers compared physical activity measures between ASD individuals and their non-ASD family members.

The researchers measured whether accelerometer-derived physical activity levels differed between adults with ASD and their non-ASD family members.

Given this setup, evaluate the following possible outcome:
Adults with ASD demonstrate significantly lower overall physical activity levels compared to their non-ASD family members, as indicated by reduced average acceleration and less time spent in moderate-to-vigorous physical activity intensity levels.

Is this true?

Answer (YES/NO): NO